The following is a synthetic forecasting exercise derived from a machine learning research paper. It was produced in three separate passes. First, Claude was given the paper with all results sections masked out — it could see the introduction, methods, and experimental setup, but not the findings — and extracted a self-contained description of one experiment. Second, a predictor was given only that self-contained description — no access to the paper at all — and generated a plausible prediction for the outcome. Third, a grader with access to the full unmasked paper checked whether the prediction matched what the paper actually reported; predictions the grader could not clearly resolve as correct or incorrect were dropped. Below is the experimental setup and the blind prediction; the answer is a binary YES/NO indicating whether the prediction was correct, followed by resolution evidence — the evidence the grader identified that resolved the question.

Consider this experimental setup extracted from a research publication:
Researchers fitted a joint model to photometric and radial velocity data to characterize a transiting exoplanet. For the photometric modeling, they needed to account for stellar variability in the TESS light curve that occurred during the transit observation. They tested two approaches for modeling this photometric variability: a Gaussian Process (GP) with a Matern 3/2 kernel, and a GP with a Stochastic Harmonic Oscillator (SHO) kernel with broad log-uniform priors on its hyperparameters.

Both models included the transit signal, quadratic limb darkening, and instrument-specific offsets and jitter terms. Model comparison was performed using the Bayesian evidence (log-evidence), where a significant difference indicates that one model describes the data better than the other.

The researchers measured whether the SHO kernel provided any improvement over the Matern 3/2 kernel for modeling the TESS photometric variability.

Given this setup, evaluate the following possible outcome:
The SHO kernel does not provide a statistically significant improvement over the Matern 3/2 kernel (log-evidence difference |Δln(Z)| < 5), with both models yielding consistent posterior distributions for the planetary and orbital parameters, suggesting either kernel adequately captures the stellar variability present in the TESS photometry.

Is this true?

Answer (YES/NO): YES